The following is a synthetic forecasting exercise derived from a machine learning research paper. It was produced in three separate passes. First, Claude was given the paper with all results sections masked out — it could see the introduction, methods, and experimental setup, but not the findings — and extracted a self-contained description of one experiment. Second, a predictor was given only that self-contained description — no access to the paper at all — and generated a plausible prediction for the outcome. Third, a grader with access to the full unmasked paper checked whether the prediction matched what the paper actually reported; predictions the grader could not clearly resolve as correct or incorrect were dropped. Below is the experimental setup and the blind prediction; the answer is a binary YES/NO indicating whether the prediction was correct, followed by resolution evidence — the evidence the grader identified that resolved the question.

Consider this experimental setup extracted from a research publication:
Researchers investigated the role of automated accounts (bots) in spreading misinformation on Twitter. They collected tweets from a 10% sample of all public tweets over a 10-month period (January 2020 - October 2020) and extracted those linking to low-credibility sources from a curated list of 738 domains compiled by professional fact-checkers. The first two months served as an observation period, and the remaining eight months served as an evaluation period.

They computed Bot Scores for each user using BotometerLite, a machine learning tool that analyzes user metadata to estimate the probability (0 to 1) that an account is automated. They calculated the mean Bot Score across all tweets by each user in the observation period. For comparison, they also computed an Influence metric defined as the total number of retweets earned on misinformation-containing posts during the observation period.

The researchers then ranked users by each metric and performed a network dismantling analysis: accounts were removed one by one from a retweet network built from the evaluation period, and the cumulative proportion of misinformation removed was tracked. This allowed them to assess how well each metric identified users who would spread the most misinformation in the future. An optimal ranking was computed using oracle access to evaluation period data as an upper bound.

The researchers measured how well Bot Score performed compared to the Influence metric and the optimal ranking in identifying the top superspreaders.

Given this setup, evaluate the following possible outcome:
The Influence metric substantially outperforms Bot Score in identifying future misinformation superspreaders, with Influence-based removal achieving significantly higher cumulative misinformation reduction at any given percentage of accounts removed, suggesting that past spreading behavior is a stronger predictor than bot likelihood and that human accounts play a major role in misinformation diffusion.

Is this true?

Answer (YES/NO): YES